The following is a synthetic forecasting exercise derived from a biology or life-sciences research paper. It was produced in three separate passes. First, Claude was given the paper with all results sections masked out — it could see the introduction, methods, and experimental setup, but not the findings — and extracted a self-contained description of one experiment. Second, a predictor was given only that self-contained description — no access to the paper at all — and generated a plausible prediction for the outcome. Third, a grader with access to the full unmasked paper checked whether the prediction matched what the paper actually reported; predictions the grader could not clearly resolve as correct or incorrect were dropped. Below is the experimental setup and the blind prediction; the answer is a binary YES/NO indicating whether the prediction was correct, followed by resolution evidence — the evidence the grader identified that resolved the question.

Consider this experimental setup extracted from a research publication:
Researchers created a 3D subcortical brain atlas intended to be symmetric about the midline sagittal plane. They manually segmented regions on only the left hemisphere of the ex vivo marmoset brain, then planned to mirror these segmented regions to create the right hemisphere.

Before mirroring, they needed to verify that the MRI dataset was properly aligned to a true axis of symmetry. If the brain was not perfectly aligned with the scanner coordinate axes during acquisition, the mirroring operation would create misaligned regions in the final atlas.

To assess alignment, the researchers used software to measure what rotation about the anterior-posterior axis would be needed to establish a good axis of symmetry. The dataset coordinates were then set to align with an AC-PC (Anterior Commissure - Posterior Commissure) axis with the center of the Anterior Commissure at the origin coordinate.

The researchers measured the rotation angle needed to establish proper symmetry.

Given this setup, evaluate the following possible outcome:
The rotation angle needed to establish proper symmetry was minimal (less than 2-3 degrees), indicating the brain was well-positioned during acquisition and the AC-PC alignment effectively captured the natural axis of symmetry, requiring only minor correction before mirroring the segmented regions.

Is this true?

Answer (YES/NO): YES